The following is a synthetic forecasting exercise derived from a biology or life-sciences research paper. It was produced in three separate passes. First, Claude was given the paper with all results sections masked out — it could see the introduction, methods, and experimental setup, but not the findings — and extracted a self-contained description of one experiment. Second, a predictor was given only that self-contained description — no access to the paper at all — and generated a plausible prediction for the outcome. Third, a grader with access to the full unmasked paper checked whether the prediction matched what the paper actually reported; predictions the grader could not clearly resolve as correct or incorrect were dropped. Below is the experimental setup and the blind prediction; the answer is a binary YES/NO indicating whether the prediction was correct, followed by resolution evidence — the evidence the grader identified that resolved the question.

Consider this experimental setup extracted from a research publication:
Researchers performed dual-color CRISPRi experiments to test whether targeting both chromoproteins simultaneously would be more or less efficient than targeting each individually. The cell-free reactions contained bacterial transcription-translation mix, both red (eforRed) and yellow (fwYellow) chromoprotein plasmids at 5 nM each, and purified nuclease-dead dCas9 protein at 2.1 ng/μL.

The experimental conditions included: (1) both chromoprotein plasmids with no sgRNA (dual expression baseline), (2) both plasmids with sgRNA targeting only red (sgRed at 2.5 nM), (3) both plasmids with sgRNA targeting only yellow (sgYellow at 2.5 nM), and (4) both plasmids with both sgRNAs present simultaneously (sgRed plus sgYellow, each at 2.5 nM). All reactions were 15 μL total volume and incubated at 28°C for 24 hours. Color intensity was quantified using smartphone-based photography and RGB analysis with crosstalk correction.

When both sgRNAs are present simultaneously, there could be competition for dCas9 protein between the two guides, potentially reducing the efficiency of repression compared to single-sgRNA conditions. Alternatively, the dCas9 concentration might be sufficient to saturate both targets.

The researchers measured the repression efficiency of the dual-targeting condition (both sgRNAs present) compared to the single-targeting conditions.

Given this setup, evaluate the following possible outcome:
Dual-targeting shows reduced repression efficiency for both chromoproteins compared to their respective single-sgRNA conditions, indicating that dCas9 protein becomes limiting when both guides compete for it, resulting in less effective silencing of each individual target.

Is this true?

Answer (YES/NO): YES